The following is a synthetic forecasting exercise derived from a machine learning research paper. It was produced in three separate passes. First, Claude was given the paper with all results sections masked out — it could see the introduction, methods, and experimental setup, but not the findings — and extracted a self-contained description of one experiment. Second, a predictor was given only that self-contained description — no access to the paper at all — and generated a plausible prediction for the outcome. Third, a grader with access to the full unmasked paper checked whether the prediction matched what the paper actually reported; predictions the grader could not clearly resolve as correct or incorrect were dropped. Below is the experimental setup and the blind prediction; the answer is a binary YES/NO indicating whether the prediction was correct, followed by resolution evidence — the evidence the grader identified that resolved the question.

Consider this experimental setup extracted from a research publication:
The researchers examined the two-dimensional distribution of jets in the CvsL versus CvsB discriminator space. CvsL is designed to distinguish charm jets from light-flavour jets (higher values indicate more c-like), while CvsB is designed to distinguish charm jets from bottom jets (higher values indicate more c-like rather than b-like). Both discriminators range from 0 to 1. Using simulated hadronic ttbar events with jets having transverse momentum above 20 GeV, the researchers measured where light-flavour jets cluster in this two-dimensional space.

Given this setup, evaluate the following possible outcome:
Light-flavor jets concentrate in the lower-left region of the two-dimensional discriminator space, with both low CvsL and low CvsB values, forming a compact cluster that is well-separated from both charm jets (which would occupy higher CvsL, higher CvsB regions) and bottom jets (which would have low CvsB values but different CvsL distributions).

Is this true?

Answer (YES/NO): NO